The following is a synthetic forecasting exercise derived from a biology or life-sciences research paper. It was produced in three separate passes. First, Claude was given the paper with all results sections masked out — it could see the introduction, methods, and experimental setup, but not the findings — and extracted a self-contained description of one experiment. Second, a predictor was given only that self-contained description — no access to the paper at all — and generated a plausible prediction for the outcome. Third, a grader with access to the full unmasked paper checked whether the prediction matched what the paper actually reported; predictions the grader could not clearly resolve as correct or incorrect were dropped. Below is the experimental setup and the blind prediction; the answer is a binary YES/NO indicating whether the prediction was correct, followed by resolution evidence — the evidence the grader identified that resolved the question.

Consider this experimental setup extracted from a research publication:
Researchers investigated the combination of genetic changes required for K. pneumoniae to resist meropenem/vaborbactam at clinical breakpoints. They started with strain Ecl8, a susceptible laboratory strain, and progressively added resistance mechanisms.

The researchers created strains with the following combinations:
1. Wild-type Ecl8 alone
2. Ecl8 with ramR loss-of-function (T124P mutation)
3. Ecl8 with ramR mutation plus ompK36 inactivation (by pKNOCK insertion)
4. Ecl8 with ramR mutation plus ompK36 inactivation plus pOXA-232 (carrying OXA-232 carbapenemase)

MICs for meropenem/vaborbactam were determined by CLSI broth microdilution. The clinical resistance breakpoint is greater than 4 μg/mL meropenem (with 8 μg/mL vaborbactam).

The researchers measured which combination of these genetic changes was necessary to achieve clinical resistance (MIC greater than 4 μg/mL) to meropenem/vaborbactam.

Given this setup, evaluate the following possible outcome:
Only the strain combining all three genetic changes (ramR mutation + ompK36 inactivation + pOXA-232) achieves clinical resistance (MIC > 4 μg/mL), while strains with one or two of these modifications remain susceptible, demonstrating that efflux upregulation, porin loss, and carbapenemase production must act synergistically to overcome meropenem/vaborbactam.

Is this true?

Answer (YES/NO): YES